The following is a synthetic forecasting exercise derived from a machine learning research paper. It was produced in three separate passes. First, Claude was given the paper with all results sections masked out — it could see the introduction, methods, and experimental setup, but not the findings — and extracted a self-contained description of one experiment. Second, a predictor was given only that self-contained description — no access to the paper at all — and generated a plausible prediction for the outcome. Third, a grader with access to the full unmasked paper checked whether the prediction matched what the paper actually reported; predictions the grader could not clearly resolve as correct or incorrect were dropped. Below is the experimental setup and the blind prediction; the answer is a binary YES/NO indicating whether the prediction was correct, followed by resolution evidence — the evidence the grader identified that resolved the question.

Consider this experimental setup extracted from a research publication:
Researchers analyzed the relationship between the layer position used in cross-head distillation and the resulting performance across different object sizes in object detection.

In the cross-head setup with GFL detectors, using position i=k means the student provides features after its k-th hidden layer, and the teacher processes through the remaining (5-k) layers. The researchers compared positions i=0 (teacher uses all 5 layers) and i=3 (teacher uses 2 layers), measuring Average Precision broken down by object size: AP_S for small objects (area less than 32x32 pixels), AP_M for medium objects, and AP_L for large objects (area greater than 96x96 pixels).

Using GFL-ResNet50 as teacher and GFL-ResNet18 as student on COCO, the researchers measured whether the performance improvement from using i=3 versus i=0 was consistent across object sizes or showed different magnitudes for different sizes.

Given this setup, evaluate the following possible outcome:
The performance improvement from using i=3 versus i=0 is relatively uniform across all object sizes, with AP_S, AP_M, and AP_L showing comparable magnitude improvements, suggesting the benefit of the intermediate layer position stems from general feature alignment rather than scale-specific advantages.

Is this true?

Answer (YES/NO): NO